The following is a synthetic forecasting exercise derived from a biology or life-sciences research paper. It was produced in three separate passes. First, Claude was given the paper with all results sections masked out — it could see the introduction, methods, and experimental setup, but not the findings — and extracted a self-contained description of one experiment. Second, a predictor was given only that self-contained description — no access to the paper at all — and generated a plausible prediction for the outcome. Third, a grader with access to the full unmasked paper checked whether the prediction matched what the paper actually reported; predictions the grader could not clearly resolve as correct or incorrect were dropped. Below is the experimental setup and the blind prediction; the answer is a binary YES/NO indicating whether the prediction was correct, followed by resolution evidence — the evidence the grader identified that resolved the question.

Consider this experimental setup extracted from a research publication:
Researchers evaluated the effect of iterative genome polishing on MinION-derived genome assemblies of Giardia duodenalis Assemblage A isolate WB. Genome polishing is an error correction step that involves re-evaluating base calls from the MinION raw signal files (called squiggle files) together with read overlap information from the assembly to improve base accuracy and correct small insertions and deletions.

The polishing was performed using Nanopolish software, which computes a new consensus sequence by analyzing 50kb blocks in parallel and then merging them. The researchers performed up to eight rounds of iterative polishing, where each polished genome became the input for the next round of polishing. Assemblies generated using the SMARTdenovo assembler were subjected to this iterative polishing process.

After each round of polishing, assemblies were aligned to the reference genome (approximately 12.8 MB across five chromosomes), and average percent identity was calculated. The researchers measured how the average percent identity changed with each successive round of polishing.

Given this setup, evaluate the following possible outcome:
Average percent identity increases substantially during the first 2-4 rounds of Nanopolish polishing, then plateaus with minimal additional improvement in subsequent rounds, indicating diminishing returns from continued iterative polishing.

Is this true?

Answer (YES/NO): YES